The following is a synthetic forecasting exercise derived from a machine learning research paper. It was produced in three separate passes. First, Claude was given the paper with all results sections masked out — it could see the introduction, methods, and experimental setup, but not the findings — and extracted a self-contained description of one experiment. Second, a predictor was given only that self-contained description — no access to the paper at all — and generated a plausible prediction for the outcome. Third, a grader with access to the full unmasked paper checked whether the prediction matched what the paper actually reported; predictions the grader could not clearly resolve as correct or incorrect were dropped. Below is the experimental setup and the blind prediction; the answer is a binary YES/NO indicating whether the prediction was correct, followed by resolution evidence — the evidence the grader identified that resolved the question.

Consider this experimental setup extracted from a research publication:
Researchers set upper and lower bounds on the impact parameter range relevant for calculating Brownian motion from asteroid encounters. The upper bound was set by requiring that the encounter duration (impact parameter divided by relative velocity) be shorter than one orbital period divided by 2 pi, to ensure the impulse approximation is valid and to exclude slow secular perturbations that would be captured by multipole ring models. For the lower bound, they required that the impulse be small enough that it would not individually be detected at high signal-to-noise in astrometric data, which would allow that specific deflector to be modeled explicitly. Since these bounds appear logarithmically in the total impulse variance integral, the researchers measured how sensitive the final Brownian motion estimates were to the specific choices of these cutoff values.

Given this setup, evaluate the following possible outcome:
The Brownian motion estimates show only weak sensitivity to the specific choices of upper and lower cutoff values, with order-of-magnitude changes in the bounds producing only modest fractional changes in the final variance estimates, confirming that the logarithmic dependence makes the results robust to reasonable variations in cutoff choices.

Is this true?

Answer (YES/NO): YES